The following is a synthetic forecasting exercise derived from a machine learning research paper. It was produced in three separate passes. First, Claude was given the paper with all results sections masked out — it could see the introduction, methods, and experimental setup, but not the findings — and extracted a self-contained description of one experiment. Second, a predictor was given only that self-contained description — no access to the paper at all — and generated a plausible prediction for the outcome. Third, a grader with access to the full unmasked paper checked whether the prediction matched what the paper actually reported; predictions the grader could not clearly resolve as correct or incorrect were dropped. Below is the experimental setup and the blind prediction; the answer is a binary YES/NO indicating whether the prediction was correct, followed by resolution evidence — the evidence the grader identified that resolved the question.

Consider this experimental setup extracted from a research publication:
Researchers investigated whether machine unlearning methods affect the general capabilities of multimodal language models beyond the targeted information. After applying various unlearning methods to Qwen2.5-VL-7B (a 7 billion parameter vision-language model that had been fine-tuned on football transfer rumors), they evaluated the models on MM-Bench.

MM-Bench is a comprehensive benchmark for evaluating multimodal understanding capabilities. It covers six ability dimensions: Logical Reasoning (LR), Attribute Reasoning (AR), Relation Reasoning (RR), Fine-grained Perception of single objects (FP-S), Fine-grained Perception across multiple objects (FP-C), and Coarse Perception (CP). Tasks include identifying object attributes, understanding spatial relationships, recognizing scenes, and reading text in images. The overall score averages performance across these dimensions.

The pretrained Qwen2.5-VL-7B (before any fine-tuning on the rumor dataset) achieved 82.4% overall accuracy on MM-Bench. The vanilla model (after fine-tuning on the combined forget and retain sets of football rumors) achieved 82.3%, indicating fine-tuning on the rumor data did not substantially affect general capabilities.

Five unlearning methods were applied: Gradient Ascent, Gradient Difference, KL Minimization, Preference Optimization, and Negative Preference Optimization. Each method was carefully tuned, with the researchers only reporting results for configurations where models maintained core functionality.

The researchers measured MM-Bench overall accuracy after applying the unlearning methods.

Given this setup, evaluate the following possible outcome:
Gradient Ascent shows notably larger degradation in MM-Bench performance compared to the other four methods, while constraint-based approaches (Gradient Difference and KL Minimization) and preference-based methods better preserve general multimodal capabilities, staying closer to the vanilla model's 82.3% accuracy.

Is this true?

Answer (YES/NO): NO